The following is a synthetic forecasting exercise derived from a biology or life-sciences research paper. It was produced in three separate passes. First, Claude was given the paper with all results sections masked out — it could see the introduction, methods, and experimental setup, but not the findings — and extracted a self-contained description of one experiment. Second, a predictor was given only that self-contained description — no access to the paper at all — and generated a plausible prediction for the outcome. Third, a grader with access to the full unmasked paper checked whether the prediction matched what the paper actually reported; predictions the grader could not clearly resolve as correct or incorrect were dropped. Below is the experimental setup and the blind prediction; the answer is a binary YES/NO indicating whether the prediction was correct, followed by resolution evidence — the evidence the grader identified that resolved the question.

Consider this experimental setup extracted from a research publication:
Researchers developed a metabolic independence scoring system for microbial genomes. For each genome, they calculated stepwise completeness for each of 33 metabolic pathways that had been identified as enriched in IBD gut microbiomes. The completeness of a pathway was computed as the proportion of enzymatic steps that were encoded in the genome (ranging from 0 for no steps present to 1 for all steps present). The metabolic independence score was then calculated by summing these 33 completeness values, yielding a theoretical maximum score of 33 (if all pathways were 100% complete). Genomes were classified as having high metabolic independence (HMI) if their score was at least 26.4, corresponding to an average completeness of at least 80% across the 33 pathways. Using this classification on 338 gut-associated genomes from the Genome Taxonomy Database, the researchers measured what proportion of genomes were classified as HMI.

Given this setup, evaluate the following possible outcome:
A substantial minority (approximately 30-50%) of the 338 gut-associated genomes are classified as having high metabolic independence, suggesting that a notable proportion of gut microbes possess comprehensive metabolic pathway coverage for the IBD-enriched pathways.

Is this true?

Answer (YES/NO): NO